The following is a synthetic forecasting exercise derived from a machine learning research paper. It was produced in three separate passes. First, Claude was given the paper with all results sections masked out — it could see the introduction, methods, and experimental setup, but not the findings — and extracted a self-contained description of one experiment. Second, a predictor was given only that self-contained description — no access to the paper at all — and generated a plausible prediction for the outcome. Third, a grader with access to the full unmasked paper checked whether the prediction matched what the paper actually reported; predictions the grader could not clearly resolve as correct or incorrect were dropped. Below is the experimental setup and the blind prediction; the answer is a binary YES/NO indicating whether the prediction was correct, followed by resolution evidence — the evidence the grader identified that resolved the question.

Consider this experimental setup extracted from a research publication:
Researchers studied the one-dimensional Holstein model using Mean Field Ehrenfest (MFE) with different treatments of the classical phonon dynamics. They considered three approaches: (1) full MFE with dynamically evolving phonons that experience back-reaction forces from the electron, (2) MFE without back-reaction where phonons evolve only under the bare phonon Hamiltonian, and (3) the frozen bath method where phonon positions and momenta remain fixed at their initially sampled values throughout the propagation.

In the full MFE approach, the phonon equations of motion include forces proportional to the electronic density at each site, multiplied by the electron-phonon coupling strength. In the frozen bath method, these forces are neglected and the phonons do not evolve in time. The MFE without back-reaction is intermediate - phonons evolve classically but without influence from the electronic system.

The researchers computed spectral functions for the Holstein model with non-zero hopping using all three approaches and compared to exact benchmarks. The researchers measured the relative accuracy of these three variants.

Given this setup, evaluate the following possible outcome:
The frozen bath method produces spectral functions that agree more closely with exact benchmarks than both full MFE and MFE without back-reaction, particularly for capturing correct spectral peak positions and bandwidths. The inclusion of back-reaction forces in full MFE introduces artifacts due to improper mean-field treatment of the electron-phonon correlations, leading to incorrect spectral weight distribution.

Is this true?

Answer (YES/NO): NO